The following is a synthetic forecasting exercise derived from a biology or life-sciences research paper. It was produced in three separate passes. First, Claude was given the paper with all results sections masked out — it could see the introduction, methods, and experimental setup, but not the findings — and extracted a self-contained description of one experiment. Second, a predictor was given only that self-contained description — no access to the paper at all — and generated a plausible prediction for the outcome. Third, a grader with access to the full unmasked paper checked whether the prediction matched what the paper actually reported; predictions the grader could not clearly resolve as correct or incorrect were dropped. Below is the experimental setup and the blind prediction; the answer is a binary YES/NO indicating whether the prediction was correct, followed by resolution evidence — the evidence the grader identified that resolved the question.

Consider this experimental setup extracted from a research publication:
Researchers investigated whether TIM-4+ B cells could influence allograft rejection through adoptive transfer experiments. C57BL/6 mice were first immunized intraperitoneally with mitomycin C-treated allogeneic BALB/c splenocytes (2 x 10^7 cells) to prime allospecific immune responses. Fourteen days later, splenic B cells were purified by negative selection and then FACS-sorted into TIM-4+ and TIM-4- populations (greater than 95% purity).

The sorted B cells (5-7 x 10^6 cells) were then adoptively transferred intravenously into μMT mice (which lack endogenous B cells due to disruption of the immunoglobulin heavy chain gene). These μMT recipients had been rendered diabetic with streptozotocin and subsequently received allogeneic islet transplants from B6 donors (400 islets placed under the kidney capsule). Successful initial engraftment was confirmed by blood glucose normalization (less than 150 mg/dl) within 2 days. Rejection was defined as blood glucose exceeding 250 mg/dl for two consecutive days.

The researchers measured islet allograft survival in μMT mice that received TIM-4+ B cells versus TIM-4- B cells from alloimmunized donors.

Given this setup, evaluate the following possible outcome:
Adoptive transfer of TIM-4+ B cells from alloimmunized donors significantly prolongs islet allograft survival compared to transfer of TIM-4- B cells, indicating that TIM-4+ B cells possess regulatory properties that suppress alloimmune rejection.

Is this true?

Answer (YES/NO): NO